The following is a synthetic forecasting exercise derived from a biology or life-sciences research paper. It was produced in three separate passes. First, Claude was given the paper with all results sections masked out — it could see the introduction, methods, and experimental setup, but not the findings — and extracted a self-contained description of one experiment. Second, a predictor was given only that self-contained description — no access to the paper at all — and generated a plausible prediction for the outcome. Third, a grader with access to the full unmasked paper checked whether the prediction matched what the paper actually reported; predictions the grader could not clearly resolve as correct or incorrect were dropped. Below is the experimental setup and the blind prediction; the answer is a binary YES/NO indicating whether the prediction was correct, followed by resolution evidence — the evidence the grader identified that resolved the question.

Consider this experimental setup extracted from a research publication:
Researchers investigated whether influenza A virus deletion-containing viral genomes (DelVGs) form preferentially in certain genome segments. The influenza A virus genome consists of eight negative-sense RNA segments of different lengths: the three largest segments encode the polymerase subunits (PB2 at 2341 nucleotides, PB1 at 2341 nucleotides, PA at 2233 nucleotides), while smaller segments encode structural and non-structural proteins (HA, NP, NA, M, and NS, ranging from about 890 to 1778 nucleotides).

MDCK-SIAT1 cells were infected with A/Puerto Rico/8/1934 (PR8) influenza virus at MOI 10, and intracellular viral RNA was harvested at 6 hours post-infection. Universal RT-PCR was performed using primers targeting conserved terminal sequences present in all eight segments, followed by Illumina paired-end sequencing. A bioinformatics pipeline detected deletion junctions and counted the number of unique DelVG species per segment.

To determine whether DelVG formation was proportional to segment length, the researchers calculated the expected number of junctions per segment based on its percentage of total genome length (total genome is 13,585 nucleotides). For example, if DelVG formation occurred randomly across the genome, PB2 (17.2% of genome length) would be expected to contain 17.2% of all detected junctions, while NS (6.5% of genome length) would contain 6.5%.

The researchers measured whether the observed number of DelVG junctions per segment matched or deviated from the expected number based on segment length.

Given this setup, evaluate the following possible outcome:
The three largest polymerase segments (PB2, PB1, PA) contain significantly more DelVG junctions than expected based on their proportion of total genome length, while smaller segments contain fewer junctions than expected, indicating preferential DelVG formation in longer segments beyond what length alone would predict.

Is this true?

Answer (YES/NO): NO